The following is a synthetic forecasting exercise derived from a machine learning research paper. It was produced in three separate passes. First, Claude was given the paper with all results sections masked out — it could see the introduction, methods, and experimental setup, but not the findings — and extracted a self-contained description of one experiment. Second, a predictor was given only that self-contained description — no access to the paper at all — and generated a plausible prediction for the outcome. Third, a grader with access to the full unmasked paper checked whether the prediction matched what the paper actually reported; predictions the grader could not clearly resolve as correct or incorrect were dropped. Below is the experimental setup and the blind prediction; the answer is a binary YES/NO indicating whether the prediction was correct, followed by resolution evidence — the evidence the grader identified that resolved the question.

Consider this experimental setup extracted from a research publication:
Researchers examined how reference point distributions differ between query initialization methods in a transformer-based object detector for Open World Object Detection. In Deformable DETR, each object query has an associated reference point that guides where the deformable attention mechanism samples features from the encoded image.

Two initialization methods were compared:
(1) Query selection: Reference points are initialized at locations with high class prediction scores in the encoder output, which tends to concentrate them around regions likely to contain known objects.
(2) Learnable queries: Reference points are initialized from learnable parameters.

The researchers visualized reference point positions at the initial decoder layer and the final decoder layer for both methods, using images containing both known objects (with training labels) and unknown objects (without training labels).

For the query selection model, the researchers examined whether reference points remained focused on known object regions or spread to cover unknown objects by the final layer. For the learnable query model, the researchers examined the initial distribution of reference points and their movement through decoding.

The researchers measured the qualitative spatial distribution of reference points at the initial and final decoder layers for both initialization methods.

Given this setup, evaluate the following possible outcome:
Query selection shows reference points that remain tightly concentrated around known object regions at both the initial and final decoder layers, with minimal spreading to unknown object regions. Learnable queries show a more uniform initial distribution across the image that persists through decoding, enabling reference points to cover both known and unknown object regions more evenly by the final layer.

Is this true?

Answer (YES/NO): NO